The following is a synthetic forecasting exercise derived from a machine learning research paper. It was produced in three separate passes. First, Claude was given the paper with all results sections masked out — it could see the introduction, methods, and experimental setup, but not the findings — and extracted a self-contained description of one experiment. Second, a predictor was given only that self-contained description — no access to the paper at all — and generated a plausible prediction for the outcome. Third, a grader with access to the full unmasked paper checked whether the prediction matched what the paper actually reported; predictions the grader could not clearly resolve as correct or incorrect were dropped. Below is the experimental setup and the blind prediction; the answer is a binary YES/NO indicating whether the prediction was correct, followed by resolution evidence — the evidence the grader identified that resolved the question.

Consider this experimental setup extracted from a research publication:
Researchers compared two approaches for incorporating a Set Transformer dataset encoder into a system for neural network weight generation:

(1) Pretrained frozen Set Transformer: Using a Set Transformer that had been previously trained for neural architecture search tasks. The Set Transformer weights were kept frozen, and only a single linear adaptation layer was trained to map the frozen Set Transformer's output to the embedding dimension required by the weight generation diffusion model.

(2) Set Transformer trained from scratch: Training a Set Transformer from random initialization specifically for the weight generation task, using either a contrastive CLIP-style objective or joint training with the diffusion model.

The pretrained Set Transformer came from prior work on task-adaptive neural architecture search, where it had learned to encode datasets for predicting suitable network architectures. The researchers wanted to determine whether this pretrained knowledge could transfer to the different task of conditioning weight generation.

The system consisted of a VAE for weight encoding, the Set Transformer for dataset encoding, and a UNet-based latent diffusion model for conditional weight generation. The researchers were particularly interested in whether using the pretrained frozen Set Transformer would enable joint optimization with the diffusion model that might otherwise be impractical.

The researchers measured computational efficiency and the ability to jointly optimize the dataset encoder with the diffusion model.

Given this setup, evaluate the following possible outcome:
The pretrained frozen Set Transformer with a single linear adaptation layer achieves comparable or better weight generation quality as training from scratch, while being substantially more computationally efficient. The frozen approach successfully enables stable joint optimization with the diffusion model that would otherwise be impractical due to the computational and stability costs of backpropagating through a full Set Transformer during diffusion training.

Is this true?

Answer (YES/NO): YES